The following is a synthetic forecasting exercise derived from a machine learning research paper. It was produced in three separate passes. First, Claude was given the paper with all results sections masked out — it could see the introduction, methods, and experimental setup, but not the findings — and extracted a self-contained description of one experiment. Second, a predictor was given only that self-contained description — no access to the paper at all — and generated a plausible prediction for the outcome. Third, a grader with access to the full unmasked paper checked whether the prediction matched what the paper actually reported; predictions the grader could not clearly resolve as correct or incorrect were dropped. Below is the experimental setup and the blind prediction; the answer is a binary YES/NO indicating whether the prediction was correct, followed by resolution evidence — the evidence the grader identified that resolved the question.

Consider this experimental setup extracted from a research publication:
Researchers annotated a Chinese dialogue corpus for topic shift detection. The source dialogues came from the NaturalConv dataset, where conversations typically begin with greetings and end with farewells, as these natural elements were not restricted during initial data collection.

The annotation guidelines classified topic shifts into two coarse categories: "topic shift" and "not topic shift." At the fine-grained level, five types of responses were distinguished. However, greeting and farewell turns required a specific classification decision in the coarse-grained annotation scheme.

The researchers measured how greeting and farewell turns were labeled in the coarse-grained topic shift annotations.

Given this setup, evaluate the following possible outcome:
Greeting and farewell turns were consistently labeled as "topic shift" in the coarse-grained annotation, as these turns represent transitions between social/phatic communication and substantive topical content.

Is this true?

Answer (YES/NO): YES